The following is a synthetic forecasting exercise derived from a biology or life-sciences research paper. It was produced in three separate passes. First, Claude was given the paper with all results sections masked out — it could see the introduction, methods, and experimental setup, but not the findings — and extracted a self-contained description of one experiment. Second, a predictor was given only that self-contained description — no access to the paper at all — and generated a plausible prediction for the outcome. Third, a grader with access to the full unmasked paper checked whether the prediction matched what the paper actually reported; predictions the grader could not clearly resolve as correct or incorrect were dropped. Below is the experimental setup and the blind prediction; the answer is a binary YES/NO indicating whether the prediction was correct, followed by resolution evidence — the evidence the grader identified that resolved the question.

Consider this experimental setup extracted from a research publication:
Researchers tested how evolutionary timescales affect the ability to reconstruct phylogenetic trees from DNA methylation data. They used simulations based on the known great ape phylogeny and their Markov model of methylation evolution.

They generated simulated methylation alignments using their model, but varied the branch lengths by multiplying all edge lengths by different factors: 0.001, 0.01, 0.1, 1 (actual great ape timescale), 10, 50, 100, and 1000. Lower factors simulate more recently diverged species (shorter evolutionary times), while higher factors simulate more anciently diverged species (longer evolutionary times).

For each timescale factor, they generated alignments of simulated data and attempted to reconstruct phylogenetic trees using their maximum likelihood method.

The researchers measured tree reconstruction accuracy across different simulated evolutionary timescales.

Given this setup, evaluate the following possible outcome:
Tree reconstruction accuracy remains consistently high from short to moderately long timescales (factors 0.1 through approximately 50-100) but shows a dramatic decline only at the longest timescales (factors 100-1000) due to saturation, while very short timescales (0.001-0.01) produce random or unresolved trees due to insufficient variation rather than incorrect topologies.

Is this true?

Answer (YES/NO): NO